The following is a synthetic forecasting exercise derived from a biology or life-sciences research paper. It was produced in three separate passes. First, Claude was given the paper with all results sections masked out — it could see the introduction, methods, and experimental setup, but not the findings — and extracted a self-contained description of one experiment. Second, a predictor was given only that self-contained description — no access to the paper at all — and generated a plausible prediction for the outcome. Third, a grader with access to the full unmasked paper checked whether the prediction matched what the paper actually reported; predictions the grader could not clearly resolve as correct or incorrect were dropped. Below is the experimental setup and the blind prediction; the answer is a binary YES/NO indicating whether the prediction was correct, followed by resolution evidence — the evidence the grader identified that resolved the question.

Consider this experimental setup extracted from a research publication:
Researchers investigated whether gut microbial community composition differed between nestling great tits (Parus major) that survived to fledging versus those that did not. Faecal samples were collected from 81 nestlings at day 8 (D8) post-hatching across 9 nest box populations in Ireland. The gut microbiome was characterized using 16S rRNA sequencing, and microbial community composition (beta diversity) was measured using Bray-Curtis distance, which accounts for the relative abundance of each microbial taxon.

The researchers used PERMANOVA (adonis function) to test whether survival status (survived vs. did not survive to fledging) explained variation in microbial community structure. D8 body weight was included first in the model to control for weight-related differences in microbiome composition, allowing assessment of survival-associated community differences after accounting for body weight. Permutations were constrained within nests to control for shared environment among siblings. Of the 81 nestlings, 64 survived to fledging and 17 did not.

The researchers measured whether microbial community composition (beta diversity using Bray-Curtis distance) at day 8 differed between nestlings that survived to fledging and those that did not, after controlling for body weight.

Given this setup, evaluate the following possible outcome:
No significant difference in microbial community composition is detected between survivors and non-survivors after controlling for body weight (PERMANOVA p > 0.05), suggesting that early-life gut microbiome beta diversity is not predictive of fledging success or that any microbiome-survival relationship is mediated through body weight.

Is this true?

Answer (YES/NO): YES